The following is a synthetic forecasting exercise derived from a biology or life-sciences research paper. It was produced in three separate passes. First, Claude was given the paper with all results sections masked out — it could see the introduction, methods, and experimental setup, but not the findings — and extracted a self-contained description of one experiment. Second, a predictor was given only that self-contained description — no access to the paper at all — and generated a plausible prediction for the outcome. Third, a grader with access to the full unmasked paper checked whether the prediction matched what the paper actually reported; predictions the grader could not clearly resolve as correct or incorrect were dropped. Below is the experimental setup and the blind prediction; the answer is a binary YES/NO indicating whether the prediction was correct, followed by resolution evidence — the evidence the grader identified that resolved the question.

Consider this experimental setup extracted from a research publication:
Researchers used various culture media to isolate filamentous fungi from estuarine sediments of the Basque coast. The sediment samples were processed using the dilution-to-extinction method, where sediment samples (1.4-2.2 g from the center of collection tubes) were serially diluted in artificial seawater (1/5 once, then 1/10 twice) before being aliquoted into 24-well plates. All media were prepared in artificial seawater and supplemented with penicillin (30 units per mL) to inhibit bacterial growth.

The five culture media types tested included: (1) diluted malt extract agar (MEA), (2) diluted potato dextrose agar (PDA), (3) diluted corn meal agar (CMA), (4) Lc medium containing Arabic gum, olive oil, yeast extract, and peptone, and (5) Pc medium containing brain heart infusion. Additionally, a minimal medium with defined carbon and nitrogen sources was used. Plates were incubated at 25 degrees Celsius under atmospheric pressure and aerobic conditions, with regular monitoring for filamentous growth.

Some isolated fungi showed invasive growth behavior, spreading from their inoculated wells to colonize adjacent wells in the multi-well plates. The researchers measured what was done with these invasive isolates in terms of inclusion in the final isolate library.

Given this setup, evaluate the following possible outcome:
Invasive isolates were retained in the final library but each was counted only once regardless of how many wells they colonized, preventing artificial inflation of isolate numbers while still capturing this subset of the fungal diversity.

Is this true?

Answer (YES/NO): NO